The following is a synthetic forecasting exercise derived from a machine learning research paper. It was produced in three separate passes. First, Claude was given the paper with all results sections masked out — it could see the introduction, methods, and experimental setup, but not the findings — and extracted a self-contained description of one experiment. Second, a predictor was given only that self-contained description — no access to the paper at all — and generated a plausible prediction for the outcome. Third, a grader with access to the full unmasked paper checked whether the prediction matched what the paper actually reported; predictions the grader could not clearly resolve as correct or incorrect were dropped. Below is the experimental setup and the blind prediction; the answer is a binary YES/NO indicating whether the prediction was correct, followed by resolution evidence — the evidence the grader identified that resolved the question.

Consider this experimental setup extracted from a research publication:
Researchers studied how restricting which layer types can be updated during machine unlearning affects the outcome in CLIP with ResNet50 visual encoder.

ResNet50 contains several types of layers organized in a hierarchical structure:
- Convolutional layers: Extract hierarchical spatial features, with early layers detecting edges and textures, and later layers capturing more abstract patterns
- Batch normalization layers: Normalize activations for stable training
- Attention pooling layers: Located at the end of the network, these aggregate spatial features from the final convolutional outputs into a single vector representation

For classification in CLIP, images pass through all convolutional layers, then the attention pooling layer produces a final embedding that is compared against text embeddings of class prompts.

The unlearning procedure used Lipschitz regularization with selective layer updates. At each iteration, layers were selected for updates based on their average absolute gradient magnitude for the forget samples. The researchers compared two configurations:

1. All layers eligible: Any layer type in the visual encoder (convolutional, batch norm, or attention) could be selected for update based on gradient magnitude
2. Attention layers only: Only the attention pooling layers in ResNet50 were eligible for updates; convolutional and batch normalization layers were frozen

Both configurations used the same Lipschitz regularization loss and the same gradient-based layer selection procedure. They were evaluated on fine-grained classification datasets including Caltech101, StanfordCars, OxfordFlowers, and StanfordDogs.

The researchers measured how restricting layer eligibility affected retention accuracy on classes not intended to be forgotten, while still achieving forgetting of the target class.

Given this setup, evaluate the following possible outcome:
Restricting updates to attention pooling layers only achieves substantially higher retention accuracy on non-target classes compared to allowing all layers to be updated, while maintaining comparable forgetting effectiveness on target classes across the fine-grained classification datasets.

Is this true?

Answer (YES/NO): YES